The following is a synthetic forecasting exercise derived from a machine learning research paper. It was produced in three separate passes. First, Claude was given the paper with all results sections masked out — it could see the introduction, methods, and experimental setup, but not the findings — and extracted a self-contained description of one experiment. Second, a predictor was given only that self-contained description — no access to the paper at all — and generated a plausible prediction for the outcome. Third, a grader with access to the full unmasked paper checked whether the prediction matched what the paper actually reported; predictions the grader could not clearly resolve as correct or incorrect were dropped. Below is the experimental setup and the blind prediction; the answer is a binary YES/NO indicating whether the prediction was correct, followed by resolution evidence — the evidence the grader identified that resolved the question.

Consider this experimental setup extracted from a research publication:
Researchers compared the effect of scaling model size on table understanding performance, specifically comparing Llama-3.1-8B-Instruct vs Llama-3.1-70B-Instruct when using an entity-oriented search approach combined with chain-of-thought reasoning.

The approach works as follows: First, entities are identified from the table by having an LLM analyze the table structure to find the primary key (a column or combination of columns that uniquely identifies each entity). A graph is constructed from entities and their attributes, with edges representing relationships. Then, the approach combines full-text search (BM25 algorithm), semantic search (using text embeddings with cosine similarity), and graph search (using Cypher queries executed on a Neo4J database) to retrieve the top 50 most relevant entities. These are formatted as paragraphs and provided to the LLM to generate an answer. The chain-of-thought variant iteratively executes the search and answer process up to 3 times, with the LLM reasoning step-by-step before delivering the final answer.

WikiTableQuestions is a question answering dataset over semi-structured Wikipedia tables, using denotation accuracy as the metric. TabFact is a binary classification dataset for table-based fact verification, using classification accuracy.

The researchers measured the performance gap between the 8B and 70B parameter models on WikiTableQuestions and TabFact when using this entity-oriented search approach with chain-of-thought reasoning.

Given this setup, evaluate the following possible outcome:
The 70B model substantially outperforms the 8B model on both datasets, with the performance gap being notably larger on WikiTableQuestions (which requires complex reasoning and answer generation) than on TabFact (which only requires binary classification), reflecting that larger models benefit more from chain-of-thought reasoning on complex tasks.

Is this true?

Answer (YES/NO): NO